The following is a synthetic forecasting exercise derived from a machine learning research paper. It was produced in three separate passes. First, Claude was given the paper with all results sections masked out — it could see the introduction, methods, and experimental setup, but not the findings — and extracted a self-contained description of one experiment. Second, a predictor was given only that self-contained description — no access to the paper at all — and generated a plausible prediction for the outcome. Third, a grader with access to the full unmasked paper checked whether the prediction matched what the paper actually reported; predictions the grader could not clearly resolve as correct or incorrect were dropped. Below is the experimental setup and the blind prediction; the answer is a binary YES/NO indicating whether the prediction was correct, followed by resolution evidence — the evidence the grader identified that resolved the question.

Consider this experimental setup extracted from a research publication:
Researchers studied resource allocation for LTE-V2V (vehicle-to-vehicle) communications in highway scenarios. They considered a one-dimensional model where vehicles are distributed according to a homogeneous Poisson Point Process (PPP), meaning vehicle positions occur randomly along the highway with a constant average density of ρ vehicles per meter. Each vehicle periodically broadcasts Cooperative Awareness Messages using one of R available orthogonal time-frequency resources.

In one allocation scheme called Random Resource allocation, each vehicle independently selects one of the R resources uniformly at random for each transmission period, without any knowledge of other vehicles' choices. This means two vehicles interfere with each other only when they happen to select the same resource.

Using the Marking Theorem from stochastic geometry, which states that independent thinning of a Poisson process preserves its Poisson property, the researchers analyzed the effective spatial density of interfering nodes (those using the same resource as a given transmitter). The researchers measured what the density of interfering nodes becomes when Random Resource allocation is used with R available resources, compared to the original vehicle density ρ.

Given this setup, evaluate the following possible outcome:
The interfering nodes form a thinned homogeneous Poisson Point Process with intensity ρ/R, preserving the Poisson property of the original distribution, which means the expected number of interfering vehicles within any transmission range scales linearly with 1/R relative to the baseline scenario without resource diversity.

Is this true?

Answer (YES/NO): YES